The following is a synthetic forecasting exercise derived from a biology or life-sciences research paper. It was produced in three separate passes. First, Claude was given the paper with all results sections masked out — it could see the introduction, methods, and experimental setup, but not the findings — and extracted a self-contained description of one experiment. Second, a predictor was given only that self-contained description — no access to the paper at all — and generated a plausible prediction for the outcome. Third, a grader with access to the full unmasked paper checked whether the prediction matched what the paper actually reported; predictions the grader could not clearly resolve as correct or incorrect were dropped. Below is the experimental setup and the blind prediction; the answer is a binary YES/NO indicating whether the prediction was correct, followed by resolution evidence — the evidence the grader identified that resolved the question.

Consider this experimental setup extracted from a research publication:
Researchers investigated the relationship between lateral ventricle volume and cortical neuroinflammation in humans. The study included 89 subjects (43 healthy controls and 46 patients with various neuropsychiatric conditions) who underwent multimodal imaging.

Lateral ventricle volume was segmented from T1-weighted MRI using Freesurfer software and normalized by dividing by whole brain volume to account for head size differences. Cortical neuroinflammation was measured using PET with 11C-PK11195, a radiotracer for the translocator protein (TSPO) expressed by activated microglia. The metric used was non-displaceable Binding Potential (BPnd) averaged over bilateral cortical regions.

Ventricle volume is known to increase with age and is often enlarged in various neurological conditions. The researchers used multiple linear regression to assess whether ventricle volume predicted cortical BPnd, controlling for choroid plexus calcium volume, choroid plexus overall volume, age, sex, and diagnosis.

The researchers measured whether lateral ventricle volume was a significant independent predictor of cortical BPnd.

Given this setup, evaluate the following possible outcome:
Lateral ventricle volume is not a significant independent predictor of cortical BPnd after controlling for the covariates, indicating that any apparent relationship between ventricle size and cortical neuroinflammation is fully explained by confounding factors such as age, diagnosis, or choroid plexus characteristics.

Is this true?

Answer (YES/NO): YES